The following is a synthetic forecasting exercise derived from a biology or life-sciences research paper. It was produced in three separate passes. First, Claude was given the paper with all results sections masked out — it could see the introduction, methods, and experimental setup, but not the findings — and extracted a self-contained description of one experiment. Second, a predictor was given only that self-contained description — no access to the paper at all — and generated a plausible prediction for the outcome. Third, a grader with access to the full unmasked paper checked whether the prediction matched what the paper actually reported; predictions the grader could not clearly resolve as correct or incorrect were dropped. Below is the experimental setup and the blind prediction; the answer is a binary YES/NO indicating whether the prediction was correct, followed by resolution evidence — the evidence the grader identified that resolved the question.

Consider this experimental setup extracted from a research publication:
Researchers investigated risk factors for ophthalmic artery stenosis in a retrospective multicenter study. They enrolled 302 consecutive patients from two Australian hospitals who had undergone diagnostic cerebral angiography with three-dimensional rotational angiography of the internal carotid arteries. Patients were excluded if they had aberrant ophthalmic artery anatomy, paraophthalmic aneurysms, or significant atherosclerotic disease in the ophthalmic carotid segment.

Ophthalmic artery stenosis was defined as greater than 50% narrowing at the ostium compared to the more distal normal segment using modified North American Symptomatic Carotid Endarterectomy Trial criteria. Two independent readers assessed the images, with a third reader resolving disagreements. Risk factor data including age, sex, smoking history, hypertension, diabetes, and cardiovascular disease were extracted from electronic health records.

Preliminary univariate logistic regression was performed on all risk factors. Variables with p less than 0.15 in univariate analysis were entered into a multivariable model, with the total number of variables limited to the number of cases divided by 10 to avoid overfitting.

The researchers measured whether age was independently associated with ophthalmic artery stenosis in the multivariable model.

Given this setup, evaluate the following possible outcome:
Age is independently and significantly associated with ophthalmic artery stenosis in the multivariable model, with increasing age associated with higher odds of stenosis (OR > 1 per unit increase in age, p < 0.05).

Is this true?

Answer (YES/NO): NO